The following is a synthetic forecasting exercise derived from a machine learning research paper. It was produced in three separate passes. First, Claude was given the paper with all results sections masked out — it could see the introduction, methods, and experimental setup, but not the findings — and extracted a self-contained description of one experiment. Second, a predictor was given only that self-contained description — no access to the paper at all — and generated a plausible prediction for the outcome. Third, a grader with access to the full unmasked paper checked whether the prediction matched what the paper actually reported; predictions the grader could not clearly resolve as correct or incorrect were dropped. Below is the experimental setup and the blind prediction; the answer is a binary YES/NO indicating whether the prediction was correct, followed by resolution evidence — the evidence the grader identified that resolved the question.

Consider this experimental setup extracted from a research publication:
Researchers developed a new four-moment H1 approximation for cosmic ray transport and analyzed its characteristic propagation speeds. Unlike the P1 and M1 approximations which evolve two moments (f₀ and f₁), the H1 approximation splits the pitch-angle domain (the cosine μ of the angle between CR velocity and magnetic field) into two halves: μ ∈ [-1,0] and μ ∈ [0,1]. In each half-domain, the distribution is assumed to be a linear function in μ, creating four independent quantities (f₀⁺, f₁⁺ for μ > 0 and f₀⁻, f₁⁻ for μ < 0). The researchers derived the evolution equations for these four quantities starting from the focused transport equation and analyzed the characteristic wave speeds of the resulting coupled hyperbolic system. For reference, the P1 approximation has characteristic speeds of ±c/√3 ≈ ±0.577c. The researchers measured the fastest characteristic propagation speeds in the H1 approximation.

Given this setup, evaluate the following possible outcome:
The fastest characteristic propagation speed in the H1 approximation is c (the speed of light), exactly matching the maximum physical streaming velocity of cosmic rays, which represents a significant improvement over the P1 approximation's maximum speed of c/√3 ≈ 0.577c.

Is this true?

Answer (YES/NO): NO